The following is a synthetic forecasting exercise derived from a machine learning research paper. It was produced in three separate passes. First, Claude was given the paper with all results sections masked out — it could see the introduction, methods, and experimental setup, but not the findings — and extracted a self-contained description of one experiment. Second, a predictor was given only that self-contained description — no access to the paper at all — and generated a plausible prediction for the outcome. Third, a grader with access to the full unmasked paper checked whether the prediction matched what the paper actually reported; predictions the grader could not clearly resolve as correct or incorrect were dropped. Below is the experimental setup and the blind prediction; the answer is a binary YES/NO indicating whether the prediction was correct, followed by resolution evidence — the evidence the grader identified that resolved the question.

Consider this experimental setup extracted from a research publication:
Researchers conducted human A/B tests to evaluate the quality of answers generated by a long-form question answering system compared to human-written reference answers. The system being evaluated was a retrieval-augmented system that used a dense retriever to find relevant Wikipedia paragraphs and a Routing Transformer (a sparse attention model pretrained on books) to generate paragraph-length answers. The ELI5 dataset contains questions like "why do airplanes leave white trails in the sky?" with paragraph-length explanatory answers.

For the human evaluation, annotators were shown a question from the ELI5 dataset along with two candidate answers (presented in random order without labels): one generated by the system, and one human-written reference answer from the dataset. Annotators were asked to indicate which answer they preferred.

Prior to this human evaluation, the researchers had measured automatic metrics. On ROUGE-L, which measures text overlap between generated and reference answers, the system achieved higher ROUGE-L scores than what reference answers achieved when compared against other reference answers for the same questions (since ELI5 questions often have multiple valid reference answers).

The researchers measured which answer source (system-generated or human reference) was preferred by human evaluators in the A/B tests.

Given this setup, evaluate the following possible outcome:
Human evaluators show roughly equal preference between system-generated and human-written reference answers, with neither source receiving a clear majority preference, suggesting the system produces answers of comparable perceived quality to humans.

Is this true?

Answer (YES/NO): NO